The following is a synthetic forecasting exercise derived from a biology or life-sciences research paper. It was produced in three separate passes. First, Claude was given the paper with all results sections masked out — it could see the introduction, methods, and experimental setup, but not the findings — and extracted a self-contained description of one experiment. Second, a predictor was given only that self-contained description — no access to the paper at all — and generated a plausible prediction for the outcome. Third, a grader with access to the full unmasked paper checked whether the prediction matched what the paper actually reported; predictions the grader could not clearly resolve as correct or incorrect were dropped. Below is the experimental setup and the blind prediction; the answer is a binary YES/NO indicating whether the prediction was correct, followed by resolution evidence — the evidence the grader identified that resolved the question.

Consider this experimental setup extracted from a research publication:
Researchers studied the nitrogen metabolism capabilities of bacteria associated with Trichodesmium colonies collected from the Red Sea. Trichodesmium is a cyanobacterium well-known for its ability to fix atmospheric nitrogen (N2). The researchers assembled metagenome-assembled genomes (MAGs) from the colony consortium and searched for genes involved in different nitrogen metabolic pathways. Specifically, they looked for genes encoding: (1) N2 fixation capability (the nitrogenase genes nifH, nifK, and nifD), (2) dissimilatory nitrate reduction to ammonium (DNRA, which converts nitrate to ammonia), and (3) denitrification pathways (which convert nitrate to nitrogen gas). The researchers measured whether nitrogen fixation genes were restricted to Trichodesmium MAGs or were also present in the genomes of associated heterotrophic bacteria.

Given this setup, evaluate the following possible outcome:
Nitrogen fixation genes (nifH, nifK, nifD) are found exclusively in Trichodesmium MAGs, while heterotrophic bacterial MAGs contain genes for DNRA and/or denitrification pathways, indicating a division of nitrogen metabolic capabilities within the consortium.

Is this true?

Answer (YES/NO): YES